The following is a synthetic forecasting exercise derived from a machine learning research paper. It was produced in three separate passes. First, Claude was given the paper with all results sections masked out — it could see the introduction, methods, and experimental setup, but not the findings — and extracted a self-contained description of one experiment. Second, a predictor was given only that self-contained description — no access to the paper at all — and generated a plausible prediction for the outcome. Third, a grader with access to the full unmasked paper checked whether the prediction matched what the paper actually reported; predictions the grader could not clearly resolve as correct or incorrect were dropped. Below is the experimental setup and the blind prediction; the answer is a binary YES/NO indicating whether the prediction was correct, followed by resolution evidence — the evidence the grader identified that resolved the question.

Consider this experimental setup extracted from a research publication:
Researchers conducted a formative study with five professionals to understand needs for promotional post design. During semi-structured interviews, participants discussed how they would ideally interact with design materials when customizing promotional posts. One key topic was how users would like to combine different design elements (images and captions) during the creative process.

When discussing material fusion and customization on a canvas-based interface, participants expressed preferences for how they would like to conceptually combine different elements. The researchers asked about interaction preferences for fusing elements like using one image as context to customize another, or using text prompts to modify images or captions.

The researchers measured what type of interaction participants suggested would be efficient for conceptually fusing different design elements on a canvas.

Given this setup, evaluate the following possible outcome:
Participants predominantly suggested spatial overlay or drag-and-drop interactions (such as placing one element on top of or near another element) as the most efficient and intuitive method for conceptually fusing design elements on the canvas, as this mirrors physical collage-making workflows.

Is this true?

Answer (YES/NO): NO